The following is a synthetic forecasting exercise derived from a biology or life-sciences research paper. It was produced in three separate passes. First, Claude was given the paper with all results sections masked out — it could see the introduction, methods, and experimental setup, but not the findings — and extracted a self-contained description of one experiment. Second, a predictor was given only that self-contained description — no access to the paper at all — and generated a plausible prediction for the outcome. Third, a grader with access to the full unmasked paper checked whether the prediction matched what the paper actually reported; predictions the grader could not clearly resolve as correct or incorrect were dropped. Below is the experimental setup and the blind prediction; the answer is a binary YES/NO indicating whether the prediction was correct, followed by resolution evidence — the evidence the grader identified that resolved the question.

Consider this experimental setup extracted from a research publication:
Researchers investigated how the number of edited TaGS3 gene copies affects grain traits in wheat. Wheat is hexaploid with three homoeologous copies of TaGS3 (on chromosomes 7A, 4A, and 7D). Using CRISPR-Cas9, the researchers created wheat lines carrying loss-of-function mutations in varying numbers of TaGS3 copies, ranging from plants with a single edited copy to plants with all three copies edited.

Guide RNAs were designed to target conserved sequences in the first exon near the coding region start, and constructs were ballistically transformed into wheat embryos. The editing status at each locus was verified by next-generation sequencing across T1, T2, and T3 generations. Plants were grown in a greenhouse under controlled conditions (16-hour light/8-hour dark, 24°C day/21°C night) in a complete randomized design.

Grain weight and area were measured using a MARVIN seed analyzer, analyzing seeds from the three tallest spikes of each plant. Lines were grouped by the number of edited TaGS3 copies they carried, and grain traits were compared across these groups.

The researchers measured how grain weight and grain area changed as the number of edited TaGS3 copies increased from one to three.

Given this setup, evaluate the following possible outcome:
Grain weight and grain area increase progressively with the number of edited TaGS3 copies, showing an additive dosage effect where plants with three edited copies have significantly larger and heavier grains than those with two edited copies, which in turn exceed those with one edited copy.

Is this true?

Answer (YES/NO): NO